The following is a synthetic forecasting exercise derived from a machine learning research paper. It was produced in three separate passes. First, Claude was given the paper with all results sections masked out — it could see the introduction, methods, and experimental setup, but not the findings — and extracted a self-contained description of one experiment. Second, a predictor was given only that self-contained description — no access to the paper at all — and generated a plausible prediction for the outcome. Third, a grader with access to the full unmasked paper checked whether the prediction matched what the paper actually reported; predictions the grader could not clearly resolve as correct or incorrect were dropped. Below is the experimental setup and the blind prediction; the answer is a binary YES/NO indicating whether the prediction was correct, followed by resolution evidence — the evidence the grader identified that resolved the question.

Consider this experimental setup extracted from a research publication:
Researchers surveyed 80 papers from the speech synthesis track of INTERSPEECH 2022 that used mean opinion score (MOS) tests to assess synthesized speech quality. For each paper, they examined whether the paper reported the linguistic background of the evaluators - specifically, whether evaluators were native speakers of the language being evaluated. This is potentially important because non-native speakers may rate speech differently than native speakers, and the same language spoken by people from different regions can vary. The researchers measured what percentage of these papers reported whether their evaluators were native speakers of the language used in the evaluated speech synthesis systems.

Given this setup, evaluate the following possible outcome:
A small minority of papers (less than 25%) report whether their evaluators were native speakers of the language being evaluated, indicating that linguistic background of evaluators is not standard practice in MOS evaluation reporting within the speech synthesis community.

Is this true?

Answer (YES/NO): NO